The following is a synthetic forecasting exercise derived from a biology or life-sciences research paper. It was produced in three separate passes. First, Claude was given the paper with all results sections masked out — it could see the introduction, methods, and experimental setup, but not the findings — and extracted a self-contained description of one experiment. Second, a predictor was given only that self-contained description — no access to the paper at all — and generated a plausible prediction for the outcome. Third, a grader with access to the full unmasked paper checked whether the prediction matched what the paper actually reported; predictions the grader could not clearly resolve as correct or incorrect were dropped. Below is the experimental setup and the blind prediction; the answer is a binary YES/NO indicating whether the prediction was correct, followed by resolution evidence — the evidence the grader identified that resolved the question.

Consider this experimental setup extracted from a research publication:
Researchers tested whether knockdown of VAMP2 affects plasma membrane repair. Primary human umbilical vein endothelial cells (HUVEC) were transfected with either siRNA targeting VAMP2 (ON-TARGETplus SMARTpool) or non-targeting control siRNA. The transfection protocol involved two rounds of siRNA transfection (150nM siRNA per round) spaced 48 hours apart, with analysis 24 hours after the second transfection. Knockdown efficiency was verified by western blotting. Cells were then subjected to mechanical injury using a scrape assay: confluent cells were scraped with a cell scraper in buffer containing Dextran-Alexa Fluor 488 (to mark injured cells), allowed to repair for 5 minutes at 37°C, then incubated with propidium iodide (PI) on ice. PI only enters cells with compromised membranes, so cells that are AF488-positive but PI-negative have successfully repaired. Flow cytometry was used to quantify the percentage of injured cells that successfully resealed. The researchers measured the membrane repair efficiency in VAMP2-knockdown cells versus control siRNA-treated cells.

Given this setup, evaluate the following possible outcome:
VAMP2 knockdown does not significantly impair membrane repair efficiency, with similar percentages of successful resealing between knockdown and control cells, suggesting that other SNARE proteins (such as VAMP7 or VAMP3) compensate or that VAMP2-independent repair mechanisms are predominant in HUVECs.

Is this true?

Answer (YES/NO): NO